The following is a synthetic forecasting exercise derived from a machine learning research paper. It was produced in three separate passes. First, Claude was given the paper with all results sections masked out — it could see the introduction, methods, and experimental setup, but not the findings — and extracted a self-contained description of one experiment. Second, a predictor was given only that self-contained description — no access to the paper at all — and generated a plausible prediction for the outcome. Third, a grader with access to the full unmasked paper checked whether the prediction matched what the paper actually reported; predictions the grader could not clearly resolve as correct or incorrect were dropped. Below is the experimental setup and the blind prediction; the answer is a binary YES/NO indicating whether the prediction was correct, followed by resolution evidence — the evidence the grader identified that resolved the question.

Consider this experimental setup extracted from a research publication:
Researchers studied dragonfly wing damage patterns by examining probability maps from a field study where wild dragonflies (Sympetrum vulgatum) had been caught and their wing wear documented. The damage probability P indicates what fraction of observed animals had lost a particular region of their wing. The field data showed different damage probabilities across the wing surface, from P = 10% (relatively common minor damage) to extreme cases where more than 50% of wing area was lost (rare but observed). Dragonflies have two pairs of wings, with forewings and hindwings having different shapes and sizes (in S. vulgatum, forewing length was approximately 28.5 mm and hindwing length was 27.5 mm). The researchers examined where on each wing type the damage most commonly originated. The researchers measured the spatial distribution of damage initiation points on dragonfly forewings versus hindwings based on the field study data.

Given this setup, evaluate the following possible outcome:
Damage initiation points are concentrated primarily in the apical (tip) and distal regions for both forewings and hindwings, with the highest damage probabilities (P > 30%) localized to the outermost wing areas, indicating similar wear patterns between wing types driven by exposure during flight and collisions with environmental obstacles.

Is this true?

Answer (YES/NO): NO